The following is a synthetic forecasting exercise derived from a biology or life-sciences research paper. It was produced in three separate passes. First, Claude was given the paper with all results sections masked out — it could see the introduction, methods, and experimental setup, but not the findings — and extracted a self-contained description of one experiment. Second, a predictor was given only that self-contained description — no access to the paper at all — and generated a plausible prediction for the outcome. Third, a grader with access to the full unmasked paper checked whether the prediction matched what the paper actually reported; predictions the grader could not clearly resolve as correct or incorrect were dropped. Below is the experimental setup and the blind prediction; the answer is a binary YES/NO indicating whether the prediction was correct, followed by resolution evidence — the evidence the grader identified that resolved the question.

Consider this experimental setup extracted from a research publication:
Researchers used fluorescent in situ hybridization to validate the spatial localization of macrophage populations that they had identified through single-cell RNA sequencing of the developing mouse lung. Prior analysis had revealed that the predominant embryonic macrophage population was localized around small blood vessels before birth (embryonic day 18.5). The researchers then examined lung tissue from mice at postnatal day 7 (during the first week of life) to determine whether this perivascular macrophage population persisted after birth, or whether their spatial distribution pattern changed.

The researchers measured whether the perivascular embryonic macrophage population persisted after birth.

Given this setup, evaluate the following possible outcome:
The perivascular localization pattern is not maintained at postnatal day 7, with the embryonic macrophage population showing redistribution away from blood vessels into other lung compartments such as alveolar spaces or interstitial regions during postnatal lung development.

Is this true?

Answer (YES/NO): NO